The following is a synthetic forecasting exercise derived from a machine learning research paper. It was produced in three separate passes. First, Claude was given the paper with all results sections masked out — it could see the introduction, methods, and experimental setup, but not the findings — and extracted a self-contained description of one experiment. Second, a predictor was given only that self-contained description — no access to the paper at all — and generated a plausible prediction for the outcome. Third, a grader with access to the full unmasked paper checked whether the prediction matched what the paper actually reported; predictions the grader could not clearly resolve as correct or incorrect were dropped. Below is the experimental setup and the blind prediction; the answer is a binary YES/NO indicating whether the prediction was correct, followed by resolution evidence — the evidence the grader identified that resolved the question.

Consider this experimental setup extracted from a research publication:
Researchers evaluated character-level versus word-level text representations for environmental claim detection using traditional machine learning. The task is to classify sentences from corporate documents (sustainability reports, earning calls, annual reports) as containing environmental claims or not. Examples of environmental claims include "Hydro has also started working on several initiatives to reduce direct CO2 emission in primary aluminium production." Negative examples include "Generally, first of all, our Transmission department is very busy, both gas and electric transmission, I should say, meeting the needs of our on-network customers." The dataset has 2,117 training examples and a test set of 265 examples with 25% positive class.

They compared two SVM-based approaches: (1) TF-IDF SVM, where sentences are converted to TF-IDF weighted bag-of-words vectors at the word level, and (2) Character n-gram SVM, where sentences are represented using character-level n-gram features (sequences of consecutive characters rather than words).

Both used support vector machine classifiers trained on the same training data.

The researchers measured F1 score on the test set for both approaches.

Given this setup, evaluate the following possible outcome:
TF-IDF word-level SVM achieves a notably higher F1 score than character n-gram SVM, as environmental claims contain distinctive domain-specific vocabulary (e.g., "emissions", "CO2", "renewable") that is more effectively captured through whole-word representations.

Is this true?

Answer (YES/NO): NO